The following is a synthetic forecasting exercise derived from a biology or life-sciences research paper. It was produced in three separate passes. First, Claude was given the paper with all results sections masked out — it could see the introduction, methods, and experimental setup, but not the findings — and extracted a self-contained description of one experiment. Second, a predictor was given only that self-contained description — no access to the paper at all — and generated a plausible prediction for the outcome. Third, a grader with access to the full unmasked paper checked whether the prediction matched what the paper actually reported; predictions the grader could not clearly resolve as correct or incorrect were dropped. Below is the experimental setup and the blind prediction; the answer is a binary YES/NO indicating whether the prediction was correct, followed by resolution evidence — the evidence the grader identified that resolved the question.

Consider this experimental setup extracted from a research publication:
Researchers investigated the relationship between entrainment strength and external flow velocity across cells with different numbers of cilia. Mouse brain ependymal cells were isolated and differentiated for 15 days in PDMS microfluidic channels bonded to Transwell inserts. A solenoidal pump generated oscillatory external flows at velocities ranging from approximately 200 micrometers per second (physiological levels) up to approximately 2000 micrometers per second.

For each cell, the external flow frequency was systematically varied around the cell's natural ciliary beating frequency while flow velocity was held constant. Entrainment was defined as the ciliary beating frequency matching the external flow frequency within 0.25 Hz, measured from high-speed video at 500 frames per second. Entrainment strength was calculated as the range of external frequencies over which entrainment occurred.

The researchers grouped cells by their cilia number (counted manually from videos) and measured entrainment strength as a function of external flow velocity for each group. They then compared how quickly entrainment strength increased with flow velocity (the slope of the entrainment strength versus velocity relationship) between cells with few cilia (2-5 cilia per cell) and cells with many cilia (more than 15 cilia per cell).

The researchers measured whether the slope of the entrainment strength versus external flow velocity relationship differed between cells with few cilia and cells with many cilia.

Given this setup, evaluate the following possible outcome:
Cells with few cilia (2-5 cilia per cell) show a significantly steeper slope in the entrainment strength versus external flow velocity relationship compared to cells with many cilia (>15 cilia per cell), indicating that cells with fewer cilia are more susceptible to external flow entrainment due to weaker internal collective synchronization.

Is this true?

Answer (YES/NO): NO